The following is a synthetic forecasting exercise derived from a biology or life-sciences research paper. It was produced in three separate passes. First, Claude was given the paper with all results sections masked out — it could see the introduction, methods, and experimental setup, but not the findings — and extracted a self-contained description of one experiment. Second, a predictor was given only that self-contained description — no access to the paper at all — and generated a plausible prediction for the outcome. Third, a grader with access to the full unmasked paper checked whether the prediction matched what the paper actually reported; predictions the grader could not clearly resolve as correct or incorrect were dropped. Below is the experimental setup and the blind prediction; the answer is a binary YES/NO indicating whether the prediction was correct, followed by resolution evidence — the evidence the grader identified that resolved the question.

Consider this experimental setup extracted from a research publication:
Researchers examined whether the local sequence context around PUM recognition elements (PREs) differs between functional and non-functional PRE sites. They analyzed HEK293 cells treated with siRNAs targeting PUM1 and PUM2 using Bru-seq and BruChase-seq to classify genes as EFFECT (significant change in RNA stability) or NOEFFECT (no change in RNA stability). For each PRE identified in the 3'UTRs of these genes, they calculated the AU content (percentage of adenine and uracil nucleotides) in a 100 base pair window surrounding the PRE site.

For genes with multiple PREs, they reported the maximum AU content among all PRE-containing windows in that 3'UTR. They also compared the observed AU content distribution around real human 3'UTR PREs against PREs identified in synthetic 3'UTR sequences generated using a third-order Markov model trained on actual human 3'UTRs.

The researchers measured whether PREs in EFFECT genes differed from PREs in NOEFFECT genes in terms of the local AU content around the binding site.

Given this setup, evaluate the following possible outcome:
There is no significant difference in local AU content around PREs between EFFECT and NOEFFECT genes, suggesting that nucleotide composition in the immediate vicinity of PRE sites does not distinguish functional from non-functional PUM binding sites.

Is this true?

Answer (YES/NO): NO